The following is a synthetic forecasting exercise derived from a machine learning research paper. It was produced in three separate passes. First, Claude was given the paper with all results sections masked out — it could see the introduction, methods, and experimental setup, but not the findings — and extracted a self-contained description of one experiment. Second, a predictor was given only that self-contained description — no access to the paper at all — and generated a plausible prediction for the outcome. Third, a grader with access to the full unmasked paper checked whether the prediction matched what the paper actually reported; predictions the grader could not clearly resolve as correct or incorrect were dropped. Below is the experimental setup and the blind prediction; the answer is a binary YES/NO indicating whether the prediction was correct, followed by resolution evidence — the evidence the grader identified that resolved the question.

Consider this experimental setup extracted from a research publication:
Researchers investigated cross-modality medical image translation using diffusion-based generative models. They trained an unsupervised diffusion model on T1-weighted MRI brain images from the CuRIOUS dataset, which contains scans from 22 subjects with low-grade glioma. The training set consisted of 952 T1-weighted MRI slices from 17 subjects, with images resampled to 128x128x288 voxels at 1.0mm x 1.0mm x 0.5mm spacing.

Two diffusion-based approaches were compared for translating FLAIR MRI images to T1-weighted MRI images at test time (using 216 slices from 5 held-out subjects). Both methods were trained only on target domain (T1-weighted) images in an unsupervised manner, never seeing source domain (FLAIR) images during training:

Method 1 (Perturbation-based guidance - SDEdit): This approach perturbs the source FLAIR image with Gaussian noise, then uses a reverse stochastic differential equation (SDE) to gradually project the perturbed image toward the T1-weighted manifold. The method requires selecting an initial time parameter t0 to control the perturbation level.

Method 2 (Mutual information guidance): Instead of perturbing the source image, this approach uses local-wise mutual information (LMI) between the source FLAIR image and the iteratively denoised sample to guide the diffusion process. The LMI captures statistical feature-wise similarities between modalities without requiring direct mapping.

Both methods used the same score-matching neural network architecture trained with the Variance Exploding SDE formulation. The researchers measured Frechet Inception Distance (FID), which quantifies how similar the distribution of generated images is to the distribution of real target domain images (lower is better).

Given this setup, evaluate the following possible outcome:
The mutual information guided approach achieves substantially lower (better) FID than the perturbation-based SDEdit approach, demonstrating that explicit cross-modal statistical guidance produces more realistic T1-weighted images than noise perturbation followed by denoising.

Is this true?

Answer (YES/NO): NO